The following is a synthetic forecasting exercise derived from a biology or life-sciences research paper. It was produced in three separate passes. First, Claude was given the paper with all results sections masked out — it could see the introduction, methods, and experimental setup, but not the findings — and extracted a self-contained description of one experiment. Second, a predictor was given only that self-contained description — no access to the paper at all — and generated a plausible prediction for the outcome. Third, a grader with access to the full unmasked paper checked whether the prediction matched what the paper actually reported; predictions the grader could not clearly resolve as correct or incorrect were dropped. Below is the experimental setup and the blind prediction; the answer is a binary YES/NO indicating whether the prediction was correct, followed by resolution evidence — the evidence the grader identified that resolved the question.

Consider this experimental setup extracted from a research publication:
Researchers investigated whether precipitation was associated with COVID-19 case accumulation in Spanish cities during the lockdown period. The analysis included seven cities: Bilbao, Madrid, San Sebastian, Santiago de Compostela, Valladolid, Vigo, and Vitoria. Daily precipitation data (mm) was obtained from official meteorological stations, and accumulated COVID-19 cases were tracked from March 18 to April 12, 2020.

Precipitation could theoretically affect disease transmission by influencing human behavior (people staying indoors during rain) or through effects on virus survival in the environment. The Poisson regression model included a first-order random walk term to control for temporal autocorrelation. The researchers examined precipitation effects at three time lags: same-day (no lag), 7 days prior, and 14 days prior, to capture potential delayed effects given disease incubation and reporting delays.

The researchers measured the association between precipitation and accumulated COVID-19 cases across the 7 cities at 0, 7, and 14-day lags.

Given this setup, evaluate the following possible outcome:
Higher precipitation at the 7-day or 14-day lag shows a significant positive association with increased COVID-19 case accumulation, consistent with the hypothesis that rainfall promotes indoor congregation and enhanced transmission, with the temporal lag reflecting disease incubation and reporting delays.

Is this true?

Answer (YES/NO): NO